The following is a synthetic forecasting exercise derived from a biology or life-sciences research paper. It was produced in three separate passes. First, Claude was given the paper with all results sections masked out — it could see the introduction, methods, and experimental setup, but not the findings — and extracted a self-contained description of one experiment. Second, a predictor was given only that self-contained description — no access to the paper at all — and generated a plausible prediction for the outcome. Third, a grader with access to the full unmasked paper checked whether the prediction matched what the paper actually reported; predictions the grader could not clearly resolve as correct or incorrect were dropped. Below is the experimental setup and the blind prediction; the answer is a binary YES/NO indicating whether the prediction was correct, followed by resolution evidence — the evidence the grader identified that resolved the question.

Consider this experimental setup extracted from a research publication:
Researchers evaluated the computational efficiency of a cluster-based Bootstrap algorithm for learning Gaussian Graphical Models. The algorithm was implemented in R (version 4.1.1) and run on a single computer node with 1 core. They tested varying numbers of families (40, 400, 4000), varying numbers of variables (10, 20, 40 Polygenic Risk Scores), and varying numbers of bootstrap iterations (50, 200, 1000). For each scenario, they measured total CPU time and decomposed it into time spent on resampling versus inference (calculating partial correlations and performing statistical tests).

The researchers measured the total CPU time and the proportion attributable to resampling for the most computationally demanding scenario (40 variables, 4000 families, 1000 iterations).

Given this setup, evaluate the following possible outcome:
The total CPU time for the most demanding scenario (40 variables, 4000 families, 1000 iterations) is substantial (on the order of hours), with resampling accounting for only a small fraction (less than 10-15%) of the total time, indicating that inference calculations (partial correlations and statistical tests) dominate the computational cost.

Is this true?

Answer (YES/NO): NO